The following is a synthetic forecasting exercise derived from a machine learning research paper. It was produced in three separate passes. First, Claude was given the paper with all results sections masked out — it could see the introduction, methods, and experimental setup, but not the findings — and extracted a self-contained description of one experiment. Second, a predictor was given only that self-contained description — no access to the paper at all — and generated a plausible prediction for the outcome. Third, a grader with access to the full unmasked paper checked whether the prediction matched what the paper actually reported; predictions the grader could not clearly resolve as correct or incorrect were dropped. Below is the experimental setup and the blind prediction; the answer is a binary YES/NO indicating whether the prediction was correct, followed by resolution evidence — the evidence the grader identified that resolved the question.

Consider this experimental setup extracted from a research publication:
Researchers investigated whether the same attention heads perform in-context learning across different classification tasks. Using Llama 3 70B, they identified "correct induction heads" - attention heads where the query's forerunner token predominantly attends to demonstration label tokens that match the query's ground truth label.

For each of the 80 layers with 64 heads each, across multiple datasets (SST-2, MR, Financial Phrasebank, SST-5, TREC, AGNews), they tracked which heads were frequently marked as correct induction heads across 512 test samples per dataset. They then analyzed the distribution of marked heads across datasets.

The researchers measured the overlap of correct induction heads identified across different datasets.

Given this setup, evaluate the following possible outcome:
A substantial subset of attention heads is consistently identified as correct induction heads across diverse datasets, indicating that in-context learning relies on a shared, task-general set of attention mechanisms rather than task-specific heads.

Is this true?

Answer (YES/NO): NO